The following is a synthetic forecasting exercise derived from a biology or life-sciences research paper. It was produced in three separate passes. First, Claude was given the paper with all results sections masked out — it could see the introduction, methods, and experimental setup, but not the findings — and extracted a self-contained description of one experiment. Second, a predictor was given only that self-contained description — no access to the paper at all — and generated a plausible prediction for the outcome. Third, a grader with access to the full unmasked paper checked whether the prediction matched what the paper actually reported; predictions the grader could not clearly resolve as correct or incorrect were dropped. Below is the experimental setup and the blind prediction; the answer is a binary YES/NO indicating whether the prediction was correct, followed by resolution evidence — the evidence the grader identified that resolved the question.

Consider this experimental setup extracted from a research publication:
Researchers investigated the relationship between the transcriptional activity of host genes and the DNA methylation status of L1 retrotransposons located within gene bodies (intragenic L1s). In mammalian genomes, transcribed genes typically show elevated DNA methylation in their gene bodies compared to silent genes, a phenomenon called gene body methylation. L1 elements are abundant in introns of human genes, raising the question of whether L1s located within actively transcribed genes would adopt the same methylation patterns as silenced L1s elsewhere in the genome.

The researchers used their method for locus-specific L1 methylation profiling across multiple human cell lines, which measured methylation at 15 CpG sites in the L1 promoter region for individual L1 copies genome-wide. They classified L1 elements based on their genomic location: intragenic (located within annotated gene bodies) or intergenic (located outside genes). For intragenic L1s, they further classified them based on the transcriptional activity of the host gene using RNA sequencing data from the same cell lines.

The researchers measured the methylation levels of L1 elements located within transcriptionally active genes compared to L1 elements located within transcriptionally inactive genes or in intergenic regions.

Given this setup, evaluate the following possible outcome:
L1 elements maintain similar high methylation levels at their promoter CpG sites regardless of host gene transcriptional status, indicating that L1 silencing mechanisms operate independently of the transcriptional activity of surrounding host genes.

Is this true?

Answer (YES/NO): NO